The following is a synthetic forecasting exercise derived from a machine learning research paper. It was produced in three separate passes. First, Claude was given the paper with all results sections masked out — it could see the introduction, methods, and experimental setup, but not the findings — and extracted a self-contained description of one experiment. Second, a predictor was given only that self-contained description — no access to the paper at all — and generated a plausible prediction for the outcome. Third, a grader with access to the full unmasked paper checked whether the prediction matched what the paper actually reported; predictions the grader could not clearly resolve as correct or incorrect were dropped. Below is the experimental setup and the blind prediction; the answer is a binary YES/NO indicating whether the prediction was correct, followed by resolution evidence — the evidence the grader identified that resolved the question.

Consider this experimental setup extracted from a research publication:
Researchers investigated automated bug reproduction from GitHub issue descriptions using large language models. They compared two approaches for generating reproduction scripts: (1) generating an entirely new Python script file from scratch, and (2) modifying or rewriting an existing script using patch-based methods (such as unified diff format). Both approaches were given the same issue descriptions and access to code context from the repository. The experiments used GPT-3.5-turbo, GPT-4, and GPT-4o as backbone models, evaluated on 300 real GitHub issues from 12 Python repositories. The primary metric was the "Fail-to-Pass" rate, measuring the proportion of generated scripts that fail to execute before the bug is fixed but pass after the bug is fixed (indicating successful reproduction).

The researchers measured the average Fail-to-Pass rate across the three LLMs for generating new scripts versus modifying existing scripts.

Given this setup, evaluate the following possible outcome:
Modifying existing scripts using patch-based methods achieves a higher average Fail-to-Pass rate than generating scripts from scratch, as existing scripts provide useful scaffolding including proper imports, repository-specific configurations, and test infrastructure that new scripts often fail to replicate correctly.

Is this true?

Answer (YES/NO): NO